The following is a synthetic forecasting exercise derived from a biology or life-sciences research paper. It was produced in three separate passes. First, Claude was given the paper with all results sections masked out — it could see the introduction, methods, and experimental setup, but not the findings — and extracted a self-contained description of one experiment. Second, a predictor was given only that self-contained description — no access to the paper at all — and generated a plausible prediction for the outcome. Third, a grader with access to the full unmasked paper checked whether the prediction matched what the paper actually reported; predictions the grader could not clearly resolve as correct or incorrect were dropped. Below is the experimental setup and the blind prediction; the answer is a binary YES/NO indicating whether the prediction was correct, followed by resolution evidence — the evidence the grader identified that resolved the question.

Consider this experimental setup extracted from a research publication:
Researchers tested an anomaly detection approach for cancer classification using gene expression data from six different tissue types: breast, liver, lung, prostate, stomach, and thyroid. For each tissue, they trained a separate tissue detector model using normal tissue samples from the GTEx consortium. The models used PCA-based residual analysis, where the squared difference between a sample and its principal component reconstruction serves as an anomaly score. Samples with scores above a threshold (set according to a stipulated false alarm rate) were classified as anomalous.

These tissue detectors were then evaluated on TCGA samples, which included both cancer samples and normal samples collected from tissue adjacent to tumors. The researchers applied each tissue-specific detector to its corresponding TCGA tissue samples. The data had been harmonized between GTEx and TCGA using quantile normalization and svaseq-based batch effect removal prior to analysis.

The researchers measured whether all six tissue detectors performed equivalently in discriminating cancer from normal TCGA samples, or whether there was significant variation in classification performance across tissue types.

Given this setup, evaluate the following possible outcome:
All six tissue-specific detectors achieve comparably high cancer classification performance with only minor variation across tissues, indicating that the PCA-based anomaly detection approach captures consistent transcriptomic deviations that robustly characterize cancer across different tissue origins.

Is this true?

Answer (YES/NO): NO